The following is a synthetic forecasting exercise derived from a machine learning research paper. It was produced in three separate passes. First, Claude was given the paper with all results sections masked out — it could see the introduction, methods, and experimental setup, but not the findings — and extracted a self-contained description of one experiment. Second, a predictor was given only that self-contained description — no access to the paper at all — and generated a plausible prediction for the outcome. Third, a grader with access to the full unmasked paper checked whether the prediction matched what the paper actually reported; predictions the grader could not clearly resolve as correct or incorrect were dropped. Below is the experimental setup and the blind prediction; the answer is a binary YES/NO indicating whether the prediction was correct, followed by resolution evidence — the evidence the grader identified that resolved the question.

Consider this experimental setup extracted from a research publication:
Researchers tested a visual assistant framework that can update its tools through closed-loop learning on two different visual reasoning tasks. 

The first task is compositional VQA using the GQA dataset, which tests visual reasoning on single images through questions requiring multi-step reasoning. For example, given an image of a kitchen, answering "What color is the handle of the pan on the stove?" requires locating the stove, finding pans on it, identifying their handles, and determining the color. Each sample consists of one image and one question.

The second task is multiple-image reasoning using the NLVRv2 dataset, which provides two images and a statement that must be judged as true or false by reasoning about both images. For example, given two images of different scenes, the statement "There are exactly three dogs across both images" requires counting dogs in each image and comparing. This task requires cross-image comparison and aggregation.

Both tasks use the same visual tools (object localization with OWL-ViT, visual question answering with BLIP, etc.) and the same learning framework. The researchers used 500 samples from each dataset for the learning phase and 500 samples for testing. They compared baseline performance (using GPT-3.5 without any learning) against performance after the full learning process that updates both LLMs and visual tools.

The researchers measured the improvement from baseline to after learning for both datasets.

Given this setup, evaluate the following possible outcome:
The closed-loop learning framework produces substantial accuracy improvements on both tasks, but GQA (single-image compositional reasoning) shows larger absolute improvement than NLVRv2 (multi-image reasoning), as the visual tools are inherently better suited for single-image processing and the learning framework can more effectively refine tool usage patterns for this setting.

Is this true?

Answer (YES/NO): YES